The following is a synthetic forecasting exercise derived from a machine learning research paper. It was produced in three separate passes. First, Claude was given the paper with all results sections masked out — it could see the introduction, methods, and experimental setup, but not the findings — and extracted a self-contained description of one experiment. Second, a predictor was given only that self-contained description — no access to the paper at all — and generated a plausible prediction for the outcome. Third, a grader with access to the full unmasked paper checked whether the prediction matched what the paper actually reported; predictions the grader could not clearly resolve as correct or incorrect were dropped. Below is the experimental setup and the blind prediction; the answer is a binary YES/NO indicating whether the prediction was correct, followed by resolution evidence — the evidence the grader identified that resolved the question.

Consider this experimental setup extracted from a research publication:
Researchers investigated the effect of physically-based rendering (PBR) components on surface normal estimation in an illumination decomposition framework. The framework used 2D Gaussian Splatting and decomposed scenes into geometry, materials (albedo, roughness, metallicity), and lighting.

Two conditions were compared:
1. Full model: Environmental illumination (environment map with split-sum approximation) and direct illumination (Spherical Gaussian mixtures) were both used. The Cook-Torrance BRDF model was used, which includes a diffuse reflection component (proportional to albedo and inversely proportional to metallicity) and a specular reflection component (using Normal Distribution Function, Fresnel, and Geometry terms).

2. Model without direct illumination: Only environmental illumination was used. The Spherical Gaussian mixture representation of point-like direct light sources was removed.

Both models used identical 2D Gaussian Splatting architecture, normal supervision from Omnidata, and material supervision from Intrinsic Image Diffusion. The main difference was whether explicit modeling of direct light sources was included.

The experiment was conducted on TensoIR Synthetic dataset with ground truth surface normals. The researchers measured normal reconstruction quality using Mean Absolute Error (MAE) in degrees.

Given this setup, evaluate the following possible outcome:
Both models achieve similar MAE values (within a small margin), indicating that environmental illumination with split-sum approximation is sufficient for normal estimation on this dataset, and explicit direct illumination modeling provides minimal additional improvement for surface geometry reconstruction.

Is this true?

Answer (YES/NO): YES